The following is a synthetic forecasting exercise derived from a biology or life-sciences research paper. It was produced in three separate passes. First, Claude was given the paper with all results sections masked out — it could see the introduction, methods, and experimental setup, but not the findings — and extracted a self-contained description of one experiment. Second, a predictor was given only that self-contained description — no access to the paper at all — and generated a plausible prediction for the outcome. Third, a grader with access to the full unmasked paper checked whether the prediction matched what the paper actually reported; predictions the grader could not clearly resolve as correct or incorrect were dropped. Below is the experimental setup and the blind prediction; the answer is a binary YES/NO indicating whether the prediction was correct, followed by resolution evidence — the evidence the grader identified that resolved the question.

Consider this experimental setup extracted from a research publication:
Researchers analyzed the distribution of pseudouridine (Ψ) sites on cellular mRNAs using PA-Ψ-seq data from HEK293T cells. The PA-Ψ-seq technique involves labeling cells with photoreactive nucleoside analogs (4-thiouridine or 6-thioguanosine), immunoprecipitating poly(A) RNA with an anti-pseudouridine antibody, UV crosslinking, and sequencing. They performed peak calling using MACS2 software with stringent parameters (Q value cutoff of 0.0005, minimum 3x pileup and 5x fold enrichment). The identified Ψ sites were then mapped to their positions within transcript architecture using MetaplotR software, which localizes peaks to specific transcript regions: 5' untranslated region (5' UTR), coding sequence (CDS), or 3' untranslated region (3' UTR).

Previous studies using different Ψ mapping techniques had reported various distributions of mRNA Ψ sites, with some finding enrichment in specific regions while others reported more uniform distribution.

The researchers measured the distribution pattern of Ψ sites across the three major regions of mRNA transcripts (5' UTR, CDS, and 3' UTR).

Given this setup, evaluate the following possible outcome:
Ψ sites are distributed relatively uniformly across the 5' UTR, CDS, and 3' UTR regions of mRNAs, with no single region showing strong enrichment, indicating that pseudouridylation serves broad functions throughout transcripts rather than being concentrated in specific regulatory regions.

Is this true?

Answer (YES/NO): NO